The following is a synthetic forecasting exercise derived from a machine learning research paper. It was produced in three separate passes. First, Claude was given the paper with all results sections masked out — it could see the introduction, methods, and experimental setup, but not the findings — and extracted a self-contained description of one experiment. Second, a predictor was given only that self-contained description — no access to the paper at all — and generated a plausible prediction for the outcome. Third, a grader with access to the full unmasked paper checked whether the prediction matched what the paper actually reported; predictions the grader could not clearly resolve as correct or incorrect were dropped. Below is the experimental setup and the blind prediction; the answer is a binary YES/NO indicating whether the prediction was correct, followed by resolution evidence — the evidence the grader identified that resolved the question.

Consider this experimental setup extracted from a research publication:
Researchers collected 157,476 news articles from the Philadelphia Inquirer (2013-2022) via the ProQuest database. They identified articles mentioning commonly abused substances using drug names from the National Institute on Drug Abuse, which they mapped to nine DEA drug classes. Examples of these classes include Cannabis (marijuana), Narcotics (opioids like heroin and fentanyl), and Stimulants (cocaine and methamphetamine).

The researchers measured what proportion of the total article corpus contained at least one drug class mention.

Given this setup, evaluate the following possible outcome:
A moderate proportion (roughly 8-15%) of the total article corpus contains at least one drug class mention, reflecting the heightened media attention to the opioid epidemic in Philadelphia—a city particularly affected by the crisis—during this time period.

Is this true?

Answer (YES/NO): NO